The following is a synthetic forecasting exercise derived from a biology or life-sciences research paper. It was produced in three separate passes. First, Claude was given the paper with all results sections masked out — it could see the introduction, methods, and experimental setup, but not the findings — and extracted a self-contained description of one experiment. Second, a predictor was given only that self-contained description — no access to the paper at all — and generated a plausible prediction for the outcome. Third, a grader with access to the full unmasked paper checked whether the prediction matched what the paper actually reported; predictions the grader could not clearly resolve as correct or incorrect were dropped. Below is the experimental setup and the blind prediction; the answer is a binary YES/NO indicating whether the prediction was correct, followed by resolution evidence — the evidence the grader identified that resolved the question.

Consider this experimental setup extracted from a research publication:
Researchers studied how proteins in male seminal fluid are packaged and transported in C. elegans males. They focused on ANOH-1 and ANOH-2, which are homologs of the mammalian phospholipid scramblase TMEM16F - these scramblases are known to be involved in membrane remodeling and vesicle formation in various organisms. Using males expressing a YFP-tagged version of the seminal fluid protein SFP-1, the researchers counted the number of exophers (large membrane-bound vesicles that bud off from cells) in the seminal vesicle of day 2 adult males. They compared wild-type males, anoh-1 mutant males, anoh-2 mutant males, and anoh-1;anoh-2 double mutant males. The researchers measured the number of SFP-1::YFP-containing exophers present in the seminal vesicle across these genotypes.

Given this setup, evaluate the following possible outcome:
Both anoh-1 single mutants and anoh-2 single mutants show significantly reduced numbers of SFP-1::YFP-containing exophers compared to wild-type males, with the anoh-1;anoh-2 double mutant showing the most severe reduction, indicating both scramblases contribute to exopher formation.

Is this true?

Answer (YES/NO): YES